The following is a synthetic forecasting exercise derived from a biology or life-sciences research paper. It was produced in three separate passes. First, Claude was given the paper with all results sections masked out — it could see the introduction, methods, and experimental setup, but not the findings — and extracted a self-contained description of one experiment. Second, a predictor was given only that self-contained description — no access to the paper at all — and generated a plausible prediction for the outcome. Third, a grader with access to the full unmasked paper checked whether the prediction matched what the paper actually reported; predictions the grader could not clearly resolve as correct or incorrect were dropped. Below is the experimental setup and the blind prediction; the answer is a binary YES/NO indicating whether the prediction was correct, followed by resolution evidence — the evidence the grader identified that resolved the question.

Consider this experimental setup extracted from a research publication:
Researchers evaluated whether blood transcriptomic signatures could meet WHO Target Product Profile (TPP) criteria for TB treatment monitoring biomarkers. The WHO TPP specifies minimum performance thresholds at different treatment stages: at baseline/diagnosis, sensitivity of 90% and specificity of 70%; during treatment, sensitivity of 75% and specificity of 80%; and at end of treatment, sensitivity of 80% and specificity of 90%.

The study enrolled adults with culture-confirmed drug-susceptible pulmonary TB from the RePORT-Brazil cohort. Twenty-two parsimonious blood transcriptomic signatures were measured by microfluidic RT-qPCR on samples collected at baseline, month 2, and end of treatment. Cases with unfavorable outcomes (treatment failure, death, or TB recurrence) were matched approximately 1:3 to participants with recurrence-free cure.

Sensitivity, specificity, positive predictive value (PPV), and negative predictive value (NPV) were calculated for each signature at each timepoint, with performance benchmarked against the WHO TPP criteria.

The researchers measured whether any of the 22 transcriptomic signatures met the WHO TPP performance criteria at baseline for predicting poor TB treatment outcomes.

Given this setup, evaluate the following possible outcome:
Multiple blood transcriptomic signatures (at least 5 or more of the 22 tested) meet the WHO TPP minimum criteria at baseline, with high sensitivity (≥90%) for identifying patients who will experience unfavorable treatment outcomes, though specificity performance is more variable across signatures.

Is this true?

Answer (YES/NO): NO